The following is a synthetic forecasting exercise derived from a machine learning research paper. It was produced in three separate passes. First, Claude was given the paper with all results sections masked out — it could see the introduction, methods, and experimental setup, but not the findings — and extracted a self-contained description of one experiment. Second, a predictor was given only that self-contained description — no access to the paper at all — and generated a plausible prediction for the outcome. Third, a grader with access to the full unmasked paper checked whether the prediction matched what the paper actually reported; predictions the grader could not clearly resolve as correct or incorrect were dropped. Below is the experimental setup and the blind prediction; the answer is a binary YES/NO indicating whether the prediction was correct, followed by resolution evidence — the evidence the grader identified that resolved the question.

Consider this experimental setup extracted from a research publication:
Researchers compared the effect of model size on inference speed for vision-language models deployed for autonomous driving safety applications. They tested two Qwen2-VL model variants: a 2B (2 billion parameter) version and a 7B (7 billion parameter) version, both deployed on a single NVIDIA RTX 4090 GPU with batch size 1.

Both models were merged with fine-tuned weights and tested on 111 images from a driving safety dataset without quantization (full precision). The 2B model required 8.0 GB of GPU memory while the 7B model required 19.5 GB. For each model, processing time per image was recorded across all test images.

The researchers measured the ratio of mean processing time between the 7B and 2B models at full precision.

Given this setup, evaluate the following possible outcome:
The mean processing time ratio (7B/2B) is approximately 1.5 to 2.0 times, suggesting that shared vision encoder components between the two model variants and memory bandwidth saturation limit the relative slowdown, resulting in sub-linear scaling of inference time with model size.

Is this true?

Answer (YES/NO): NO